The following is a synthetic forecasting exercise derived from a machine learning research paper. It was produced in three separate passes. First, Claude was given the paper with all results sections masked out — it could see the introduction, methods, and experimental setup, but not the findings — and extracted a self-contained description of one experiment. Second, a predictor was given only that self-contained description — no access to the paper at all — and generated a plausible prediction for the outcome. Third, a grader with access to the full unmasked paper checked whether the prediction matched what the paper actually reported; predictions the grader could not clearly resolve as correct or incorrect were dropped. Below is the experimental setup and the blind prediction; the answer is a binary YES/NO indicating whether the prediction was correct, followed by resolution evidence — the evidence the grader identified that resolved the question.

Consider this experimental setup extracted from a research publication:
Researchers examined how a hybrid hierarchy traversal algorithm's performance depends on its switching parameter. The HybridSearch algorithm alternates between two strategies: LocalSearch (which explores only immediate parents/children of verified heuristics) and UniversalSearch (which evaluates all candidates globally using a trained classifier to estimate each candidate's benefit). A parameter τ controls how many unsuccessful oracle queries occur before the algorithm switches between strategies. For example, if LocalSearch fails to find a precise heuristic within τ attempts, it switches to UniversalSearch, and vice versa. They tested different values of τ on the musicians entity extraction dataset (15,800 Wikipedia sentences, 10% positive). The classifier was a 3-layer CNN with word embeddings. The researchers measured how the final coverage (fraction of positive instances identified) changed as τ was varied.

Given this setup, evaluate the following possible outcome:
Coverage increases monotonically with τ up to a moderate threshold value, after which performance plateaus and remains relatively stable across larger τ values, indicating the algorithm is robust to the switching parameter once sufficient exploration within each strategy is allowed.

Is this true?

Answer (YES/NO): NO